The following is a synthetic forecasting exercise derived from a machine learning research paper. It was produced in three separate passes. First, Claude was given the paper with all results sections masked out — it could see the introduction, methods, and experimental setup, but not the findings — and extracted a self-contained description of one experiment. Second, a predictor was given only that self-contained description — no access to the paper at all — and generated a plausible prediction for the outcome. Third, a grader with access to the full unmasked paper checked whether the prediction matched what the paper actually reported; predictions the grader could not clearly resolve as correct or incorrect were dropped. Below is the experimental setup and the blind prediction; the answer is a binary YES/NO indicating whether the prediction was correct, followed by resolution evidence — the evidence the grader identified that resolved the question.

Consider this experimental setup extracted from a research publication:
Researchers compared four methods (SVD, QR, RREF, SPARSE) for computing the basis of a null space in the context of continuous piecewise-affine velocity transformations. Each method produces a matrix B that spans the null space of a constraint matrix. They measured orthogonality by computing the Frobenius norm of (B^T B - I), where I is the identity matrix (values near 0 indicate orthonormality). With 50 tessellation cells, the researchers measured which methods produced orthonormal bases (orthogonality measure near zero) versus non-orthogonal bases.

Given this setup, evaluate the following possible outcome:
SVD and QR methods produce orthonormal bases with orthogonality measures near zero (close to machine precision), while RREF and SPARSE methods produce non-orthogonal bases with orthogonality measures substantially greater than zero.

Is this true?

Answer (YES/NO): YES